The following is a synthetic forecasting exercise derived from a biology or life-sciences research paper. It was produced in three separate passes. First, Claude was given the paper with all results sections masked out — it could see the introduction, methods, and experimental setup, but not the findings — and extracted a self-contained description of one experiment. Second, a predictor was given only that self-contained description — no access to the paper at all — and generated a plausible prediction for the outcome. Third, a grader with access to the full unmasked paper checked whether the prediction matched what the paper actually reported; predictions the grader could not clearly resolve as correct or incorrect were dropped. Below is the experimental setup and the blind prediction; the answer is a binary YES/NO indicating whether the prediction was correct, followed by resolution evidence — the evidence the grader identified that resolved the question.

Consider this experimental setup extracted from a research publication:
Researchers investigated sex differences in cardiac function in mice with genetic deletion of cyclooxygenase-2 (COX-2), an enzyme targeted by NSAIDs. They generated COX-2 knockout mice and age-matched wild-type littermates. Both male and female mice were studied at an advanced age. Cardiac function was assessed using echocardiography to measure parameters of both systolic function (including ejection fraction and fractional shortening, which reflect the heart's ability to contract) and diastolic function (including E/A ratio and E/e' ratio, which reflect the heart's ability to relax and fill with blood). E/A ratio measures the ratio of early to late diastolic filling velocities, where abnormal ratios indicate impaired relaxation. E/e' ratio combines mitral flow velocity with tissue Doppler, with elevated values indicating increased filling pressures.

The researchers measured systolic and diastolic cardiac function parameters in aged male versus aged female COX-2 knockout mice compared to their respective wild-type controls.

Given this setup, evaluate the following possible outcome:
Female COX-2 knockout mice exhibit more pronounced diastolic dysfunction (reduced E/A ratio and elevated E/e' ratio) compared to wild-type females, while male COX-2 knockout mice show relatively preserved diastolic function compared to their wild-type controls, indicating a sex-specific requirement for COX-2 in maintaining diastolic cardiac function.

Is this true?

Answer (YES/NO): YES